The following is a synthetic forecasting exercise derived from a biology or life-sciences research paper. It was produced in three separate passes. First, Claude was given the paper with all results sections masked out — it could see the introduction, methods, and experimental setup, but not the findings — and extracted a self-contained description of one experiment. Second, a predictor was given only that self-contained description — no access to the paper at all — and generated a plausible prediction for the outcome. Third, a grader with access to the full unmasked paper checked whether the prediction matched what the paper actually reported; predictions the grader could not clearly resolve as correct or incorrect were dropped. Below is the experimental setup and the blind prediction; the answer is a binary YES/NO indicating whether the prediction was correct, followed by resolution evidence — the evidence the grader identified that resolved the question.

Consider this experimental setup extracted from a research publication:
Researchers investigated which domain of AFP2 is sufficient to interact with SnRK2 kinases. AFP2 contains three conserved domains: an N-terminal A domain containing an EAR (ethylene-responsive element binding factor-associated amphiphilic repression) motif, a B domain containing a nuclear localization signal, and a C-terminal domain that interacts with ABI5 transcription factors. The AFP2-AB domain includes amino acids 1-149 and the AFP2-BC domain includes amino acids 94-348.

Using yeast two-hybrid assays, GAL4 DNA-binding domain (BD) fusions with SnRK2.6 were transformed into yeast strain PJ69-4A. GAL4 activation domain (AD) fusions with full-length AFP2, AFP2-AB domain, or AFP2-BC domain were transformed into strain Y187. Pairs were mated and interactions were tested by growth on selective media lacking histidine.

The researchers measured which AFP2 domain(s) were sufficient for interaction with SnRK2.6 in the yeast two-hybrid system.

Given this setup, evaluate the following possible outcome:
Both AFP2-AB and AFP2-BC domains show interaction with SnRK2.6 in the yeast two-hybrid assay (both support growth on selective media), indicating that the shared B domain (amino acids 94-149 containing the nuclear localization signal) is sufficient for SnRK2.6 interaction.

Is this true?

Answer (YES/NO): NO